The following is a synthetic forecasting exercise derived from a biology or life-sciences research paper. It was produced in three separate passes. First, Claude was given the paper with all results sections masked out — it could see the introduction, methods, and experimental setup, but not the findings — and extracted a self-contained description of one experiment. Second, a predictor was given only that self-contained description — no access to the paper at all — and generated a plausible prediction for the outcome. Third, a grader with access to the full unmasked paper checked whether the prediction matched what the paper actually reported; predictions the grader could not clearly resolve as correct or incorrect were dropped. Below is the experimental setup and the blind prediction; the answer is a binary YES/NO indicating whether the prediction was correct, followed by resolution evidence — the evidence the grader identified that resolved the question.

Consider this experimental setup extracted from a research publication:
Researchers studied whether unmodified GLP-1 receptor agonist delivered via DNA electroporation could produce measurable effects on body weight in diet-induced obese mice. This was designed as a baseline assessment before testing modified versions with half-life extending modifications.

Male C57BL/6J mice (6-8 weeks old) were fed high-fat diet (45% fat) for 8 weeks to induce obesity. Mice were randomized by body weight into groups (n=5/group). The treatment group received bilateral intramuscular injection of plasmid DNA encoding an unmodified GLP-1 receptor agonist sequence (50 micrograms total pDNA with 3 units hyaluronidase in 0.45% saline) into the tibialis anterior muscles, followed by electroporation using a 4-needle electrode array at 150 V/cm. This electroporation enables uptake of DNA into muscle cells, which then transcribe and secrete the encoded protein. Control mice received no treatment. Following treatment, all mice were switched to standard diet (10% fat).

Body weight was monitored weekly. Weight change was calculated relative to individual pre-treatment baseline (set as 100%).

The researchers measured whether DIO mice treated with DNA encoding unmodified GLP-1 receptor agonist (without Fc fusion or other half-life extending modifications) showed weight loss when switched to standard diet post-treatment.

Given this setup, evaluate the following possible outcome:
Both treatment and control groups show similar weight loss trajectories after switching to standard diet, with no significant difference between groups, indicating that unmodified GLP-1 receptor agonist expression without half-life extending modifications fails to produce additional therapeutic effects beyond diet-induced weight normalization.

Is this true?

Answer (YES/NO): NO